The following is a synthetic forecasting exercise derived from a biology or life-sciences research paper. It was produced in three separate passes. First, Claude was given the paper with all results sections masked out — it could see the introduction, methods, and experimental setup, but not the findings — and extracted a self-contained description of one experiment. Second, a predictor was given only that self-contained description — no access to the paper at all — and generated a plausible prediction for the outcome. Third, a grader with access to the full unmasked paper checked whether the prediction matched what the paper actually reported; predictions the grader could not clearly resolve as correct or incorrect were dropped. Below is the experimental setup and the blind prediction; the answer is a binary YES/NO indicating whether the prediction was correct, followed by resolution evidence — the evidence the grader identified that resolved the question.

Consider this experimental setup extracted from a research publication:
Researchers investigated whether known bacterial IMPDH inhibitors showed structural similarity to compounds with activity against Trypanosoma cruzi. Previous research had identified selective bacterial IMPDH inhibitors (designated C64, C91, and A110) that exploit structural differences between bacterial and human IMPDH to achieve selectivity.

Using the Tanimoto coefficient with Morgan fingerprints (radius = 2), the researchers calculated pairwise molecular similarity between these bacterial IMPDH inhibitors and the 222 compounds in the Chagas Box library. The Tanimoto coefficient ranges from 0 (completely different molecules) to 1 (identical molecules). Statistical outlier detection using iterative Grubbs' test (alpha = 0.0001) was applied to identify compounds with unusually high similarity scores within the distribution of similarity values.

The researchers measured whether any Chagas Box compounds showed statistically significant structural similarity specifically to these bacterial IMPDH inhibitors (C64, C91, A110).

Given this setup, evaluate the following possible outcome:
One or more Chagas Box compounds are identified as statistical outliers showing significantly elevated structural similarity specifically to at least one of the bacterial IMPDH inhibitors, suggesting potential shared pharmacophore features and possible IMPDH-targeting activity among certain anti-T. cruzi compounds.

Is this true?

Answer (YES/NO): NO